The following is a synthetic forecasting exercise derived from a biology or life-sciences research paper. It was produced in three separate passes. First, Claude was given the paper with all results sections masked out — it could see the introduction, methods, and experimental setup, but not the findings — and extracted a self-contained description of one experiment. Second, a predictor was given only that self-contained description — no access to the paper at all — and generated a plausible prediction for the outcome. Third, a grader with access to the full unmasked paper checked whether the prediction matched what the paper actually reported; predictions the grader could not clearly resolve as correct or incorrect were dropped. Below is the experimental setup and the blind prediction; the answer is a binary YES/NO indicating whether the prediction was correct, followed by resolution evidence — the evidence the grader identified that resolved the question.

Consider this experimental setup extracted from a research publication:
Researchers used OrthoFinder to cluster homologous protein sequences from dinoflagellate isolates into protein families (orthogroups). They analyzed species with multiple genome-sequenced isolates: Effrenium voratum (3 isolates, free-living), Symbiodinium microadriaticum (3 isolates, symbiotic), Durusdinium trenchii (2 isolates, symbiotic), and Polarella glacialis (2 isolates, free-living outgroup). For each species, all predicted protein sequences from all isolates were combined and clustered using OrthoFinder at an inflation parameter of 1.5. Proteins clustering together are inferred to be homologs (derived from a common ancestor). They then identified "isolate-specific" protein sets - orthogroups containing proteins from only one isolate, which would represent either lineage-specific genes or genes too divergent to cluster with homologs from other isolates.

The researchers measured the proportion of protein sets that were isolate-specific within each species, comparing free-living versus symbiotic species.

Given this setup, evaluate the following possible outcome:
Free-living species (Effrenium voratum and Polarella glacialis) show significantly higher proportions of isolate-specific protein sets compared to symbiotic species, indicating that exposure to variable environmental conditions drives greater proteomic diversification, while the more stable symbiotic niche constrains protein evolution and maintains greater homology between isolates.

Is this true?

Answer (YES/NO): NO